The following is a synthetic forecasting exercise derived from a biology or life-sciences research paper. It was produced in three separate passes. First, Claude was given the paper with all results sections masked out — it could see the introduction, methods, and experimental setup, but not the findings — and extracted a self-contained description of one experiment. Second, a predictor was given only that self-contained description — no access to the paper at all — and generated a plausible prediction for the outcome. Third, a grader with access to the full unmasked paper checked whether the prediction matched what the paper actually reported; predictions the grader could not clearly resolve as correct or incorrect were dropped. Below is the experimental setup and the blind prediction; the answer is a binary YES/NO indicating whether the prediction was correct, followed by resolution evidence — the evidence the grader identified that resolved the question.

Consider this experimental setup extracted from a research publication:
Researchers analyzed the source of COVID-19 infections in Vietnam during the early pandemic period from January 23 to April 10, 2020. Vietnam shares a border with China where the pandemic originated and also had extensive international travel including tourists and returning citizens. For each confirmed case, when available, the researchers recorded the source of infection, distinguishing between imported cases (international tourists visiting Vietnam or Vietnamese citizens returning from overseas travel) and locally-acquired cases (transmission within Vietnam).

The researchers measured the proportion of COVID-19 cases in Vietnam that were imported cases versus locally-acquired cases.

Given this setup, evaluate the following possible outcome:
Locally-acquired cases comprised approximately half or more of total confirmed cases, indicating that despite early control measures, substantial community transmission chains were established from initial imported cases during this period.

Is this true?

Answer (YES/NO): NO